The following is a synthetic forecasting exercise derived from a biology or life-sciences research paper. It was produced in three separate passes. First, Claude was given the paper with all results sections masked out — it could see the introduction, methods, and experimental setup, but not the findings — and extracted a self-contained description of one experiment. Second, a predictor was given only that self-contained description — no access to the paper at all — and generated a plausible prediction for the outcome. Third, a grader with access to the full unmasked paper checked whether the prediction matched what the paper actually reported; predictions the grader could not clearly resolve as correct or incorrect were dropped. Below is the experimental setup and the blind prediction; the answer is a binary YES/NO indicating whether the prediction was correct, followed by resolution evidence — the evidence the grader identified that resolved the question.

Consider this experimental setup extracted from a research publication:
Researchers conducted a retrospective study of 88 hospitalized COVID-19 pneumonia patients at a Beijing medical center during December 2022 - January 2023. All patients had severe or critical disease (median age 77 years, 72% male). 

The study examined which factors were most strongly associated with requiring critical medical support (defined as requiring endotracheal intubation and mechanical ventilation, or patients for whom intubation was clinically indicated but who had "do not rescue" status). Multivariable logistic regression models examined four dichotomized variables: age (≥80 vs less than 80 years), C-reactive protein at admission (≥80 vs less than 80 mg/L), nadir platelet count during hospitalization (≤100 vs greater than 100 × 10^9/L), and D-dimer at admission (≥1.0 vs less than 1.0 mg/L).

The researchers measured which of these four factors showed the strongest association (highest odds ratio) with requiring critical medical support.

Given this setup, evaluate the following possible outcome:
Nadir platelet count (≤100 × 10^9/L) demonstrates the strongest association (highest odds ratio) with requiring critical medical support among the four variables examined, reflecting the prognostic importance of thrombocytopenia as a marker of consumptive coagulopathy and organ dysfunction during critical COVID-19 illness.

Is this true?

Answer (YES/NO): YES